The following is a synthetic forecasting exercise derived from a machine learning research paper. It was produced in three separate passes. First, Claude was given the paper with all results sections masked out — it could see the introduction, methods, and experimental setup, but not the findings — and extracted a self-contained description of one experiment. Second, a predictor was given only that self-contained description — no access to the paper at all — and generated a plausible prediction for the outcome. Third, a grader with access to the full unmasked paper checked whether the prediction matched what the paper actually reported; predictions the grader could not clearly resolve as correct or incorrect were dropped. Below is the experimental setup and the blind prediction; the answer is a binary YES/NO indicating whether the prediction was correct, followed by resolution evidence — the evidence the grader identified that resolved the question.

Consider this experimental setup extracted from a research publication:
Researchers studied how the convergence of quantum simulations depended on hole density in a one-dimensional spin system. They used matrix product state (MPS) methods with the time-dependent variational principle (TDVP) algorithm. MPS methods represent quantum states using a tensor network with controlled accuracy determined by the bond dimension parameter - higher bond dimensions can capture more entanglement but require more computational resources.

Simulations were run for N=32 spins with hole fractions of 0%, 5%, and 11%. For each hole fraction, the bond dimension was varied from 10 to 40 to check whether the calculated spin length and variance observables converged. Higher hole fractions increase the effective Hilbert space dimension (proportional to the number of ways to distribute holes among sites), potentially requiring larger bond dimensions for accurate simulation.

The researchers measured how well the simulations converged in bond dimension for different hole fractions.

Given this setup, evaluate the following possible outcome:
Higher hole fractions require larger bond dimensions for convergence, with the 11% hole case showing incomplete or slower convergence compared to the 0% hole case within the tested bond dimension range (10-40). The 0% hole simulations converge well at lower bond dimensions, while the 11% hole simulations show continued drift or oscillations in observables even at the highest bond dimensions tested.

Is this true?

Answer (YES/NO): YES